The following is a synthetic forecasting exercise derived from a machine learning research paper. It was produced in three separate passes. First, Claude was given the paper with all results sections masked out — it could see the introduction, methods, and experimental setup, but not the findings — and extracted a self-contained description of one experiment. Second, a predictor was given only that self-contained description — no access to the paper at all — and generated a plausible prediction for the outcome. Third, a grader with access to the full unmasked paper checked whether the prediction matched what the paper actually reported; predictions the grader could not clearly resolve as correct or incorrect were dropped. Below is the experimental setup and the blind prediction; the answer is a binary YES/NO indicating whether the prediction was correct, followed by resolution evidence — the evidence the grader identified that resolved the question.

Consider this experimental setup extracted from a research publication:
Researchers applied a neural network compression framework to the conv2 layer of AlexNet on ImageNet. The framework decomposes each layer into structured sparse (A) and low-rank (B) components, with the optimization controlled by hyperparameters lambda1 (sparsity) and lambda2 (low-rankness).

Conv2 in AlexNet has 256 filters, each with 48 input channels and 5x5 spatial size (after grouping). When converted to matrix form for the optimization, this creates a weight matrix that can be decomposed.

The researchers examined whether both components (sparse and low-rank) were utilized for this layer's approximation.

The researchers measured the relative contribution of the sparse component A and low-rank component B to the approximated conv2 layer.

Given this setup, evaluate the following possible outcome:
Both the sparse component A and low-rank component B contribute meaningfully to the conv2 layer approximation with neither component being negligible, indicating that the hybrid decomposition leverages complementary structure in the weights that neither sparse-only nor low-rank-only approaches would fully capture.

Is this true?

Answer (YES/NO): YES